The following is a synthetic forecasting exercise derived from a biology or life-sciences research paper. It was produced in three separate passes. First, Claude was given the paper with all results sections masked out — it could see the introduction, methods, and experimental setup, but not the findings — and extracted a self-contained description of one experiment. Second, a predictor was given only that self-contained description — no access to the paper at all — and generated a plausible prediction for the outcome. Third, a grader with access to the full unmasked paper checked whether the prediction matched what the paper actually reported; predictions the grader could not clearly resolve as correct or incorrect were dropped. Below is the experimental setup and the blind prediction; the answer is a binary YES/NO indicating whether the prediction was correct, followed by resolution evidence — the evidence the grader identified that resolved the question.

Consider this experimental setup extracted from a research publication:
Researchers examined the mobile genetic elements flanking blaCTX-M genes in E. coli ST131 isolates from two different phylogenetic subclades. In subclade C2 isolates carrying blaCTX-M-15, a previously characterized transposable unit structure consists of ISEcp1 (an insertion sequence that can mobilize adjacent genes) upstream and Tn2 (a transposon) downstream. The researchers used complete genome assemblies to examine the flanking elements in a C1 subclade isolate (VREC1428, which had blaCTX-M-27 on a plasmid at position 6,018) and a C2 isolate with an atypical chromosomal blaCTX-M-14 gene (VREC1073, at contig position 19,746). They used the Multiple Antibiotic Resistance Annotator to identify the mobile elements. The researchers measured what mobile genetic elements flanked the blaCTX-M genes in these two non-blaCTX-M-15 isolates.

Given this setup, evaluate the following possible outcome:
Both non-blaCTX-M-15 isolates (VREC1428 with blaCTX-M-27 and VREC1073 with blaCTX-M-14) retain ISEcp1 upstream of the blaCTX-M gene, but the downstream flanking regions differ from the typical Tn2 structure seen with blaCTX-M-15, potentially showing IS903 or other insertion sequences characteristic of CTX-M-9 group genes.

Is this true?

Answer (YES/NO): YES